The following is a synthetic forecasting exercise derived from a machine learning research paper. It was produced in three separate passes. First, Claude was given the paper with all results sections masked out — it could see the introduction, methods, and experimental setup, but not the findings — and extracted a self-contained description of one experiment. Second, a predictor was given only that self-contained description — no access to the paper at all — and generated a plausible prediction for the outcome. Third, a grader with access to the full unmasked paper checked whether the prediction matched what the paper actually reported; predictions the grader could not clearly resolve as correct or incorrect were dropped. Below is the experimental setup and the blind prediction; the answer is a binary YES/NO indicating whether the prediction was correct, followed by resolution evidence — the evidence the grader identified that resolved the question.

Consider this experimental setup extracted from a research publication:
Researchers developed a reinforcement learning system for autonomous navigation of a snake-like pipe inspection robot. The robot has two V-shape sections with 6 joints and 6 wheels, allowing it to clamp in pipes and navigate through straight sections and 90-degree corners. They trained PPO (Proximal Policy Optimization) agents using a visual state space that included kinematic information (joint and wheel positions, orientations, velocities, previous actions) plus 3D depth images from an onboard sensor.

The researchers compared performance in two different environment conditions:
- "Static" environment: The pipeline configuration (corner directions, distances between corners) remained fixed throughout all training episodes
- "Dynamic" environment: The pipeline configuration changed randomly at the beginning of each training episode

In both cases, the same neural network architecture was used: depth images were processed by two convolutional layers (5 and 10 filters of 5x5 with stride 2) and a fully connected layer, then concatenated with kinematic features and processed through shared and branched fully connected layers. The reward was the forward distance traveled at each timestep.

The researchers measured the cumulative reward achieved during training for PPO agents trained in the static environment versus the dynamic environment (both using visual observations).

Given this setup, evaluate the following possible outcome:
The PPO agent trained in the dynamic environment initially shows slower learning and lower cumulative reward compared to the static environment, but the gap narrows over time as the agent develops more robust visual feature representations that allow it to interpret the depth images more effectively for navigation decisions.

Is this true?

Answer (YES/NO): NO